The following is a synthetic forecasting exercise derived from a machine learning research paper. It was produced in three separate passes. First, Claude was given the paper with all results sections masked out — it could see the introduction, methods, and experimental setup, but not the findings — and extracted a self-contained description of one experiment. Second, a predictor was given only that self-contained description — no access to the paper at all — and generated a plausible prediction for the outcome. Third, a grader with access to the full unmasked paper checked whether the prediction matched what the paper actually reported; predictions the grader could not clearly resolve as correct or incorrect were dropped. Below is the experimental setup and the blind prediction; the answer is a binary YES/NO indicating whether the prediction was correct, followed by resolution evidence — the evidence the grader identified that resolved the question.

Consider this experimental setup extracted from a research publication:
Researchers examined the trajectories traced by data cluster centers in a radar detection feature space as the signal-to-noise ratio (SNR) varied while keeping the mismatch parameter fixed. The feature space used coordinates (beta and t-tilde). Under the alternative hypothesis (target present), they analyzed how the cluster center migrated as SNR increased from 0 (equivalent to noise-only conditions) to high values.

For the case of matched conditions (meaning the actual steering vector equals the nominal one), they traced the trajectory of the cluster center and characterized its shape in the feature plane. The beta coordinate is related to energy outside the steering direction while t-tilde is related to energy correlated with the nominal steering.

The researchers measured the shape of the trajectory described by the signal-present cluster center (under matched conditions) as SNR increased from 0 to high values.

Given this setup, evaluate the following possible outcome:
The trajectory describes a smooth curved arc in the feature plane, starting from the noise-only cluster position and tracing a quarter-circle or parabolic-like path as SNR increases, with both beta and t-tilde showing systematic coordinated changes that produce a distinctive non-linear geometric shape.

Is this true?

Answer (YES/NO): NO